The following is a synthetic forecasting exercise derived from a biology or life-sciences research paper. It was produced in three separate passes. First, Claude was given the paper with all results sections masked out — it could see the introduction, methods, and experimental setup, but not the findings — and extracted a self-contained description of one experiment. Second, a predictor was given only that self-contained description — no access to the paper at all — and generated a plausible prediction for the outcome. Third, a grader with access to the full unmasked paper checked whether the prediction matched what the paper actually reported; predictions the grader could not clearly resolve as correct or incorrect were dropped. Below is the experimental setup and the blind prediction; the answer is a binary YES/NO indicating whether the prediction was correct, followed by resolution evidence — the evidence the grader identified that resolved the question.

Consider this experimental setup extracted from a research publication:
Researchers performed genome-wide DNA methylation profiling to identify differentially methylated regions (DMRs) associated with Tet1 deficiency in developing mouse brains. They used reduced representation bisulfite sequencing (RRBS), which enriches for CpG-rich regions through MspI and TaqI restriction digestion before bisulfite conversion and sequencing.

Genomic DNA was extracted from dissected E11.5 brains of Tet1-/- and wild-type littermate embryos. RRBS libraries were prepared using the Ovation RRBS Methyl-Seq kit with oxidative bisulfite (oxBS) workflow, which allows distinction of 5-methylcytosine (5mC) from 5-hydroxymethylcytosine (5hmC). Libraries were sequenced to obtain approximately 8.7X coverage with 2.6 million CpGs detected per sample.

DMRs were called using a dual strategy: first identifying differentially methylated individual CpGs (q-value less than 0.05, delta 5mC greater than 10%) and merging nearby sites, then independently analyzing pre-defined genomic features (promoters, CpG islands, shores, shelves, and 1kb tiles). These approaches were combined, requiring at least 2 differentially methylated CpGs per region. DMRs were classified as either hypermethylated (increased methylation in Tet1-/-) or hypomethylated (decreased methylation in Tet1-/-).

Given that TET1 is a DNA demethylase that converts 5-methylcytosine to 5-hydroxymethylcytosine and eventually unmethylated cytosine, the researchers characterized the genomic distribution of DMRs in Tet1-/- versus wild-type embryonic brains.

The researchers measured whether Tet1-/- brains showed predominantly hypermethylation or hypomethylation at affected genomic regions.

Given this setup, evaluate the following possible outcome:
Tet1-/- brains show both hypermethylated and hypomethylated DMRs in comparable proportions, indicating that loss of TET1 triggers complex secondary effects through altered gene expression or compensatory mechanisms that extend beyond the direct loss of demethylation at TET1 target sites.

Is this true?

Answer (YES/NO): NO